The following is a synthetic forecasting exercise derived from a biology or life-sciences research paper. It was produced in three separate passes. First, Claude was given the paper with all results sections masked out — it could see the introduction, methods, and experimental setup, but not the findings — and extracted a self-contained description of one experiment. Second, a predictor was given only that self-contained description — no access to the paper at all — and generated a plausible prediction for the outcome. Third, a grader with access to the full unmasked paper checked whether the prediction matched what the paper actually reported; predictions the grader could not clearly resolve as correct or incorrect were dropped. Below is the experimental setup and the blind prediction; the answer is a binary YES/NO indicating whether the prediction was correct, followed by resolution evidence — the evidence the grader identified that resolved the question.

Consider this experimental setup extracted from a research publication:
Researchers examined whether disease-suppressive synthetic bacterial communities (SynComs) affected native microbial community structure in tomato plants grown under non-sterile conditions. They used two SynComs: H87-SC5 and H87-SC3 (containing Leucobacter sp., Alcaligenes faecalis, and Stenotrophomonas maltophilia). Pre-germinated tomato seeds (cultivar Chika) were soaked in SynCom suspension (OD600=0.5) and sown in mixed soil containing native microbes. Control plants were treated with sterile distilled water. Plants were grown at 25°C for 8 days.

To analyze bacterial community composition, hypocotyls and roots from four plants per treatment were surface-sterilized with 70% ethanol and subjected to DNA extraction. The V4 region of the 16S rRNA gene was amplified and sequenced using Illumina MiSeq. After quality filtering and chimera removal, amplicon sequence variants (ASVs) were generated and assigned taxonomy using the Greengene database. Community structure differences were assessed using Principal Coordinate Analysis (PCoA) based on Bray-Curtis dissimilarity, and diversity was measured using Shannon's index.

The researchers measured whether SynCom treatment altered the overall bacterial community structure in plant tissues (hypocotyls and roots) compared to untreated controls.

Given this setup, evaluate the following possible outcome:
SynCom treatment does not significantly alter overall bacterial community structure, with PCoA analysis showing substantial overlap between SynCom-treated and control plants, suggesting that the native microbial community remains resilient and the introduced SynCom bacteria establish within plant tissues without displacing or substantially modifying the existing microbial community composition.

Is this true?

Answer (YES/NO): NO